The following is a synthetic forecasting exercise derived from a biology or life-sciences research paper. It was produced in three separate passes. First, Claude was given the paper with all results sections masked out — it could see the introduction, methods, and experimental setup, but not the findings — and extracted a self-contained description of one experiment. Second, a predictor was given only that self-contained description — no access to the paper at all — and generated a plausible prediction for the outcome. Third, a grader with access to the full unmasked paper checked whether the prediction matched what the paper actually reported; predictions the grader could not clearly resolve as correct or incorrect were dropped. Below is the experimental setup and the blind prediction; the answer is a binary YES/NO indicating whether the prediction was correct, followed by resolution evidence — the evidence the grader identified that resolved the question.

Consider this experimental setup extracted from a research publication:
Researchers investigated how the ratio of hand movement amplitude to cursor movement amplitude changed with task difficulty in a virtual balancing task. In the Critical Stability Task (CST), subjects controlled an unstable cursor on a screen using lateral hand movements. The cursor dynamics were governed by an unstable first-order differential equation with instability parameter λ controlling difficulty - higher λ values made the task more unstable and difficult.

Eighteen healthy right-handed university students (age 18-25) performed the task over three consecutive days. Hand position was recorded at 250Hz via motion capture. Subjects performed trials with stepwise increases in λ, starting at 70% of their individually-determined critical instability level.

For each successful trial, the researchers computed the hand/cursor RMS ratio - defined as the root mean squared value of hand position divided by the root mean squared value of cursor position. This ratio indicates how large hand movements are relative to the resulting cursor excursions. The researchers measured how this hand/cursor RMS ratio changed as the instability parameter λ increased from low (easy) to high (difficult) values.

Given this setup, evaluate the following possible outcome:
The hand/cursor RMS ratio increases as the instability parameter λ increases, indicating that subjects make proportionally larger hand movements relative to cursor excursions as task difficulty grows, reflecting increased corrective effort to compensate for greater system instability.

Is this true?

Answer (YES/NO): NO